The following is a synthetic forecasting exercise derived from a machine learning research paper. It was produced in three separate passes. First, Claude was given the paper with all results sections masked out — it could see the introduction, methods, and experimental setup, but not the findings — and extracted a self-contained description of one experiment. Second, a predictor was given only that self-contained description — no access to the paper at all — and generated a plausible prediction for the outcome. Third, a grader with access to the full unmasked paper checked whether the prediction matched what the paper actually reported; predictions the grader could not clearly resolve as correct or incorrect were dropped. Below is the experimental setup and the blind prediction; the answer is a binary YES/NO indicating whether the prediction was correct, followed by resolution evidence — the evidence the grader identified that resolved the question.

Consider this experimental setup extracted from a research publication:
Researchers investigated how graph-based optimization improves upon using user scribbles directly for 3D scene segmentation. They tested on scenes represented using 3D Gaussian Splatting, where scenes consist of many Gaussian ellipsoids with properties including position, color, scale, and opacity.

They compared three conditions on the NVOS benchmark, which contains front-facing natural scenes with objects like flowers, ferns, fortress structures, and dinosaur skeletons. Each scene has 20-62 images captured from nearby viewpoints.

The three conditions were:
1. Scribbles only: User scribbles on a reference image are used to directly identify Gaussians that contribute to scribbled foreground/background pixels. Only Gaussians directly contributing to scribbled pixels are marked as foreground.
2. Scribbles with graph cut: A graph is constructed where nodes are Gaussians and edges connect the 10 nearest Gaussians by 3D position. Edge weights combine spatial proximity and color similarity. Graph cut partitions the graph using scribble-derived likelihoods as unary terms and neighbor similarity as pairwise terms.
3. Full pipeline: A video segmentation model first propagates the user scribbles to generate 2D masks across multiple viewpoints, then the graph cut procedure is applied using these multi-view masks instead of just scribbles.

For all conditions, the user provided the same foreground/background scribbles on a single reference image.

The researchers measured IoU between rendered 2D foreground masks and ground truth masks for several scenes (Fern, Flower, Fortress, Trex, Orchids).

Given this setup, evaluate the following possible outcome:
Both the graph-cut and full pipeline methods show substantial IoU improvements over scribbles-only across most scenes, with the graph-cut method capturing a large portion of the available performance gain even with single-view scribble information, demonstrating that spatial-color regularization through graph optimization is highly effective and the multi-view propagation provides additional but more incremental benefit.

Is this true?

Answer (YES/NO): NO